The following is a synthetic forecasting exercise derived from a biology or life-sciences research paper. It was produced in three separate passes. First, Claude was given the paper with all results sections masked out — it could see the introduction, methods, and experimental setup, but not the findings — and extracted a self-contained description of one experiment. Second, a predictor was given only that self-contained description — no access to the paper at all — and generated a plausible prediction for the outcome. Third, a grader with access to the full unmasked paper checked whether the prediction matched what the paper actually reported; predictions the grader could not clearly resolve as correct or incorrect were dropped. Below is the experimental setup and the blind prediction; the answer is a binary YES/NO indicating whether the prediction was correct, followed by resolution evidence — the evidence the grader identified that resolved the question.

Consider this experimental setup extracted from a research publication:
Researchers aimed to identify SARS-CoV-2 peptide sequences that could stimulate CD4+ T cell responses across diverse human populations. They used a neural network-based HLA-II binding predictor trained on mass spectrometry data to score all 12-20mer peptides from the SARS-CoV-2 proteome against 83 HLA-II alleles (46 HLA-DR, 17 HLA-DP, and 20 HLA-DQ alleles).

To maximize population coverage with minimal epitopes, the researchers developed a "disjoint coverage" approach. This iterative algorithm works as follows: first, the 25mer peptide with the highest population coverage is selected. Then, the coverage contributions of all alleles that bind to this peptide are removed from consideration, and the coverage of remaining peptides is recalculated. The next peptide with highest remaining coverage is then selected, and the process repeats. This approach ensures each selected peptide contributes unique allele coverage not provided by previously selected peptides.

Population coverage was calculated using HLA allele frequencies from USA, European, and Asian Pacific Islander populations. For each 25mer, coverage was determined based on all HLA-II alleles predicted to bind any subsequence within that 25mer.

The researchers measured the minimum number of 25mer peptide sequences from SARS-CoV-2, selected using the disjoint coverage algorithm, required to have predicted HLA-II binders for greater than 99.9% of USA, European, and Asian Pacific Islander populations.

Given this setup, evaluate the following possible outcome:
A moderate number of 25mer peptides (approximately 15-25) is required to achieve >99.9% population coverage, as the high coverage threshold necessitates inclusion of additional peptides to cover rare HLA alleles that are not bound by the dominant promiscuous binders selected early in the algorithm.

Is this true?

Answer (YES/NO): NO